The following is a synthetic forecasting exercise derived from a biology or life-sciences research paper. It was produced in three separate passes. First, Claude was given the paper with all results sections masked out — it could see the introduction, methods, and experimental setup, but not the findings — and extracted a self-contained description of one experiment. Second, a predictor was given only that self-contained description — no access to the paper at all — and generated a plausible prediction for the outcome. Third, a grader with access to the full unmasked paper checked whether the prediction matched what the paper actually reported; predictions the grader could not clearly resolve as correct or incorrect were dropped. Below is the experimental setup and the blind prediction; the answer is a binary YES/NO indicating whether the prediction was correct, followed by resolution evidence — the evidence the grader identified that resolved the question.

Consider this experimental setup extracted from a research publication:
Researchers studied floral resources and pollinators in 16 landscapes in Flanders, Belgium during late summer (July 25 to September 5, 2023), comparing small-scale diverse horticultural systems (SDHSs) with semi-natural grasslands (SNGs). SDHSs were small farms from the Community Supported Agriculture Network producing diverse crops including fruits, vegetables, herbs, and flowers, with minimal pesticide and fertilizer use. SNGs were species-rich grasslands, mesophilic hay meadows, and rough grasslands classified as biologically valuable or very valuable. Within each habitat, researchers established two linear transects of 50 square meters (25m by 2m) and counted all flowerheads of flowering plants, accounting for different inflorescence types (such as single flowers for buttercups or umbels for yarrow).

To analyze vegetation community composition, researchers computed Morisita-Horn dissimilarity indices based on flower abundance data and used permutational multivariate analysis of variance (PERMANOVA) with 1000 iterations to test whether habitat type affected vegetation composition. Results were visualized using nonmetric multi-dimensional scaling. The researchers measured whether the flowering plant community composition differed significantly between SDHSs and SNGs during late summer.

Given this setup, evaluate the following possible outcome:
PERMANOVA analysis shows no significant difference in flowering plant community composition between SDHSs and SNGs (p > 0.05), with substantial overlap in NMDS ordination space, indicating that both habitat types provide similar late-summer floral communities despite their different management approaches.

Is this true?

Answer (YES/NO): NO